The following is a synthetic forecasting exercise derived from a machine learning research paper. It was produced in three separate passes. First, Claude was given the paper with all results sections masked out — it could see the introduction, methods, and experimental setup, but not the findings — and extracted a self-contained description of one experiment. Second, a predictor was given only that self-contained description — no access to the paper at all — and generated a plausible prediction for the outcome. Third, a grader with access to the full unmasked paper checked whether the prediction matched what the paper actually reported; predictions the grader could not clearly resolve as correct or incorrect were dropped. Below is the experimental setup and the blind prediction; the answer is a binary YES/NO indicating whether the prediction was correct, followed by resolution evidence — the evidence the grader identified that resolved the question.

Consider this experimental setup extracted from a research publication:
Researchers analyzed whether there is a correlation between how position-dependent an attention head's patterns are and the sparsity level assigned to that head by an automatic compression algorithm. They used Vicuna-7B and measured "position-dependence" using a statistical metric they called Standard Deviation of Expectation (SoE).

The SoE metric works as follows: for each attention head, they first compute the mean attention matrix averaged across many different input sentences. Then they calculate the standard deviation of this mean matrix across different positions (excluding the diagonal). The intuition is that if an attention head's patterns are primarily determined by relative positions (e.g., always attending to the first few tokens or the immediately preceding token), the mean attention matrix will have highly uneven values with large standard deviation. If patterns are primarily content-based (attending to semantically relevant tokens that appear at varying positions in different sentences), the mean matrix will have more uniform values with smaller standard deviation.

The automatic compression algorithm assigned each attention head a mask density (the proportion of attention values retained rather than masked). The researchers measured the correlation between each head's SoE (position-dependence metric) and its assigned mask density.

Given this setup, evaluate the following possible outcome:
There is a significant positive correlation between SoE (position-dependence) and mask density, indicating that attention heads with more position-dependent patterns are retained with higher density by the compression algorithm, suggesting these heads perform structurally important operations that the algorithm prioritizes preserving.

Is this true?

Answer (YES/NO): YES